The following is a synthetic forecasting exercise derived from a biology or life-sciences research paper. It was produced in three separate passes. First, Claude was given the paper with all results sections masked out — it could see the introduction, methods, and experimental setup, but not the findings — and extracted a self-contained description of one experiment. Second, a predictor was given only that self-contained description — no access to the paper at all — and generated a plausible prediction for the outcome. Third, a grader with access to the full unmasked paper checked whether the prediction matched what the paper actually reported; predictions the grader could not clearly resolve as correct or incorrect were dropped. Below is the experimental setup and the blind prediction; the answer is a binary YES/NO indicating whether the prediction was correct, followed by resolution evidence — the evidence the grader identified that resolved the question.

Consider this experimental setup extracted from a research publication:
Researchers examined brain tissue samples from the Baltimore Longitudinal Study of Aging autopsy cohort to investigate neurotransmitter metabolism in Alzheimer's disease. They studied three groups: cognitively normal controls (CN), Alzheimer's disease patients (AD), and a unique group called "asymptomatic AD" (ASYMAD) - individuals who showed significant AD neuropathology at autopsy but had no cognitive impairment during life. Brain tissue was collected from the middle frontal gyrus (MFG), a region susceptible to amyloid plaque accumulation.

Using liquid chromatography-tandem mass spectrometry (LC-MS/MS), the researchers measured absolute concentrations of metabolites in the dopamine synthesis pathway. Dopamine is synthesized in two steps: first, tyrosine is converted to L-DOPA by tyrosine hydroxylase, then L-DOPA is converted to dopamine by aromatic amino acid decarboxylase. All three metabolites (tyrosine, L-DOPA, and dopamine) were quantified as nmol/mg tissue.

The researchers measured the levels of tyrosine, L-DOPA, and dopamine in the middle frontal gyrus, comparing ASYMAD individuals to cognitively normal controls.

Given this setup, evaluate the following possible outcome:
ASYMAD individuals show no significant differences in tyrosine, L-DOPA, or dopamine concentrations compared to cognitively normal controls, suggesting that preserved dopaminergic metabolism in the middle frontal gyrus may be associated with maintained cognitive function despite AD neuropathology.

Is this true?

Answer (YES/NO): NO